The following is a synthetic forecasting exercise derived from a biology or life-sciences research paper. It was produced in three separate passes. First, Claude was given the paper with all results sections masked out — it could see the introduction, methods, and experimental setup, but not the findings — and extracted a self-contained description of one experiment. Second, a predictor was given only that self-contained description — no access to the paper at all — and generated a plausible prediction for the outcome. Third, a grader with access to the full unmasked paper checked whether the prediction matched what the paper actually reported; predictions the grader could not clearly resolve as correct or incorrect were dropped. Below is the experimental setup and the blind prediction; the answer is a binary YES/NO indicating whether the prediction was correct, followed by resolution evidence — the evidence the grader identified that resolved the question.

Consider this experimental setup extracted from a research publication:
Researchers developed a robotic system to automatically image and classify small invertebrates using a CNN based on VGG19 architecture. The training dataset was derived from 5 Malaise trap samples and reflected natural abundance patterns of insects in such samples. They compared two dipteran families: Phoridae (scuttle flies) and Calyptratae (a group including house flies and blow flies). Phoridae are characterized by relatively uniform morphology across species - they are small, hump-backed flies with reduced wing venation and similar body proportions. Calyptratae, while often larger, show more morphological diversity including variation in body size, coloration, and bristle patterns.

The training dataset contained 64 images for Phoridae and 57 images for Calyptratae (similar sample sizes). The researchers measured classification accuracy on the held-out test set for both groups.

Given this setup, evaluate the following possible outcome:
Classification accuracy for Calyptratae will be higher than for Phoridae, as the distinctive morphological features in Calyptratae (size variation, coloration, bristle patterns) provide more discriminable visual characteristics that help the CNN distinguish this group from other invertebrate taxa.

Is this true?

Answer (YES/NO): NO